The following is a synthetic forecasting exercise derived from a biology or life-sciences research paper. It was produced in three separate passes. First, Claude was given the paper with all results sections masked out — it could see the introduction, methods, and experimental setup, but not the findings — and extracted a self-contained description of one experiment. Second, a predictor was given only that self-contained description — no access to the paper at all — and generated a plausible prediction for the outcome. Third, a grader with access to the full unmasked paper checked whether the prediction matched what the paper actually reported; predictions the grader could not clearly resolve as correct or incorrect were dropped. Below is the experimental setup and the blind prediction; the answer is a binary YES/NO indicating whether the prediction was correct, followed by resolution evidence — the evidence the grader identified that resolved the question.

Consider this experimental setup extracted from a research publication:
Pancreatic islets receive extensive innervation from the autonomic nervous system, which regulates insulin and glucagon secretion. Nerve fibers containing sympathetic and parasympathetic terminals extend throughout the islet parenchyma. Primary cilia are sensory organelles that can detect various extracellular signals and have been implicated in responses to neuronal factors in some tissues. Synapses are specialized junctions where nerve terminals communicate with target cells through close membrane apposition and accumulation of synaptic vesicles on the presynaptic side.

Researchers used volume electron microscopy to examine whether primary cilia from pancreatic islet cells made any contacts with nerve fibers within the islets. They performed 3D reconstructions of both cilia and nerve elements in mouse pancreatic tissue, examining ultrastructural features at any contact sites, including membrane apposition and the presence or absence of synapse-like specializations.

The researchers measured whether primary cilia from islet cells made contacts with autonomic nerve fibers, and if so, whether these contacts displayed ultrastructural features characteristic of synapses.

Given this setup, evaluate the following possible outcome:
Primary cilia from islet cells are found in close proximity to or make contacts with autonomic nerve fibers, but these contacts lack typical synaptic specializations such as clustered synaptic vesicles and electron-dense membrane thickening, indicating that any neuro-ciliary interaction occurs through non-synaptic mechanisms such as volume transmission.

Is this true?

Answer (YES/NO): NO